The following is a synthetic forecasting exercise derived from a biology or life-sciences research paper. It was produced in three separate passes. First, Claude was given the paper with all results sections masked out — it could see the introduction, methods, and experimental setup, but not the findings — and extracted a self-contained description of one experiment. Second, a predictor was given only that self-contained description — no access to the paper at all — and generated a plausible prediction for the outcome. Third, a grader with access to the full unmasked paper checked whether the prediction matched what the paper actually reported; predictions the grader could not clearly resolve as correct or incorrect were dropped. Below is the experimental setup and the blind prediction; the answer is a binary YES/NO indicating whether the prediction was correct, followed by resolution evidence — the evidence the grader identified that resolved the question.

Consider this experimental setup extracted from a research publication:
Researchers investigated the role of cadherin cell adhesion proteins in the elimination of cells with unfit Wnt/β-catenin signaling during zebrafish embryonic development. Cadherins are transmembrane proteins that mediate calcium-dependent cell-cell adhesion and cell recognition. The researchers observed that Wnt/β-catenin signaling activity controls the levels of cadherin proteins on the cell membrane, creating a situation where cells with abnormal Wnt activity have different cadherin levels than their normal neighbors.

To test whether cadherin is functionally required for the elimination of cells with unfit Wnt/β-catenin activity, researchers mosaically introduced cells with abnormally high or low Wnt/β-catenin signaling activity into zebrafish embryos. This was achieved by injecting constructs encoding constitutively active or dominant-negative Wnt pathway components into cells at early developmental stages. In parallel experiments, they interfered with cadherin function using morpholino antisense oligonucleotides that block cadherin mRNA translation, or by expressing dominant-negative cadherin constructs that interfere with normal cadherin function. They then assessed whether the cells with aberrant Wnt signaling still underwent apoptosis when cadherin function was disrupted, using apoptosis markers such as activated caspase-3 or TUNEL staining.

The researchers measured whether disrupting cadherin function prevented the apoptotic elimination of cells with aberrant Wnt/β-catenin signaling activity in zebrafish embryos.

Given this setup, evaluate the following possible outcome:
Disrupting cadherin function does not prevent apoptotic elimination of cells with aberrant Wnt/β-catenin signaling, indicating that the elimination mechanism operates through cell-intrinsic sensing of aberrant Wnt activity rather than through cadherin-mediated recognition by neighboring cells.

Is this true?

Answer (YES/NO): NO